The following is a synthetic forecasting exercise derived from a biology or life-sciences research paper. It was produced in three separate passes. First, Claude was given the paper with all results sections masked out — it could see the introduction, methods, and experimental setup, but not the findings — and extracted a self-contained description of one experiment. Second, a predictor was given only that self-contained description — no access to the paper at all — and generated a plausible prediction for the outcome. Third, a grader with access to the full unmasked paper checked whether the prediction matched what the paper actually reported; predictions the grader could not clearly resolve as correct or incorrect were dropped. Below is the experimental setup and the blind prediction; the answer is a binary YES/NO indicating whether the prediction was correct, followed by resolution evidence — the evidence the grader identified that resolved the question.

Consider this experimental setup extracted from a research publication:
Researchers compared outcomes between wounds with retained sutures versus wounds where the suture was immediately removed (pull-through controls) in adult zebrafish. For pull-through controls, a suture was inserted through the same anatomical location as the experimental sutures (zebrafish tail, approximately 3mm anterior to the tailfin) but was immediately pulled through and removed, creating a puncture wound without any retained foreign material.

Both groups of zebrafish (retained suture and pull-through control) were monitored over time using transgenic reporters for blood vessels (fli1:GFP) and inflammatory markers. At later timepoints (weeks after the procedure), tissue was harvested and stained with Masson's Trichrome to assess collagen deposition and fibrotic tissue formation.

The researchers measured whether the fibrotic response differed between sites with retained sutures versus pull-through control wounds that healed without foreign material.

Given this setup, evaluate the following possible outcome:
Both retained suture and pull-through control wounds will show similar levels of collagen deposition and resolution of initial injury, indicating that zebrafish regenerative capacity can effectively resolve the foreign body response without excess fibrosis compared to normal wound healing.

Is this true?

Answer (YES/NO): NO